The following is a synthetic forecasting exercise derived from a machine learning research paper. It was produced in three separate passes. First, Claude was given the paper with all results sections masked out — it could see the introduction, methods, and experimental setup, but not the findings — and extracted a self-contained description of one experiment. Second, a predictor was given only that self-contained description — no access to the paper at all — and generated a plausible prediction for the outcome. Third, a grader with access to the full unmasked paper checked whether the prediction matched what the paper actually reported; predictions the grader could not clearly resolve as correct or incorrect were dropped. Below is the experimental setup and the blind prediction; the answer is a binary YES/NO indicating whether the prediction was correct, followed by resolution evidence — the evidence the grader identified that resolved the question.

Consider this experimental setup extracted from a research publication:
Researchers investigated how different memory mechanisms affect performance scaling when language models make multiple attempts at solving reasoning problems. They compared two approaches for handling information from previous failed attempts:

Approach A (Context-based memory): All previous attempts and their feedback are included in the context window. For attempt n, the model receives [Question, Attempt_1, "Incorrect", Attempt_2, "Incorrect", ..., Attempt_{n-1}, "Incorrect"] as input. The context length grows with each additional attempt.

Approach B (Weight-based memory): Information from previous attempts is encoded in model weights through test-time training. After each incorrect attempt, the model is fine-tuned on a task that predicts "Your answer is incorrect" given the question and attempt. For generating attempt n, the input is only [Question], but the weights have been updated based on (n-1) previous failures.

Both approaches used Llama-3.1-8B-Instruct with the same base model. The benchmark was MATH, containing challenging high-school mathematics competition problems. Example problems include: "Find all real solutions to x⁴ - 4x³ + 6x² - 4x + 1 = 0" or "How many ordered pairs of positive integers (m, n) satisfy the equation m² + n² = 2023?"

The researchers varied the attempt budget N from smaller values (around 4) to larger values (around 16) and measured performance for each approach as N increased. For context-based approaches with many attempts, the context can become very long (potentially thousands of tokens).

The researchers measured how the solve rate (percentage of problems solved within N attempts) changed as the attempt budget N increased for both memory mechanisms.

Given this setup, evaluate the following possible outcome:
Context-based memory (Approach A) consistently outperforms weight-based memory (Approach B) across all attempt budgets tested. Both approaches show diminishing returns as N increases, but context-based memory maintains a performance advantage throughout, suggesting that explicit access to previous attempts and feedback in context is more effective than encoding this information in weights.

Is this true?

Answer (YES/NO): NO